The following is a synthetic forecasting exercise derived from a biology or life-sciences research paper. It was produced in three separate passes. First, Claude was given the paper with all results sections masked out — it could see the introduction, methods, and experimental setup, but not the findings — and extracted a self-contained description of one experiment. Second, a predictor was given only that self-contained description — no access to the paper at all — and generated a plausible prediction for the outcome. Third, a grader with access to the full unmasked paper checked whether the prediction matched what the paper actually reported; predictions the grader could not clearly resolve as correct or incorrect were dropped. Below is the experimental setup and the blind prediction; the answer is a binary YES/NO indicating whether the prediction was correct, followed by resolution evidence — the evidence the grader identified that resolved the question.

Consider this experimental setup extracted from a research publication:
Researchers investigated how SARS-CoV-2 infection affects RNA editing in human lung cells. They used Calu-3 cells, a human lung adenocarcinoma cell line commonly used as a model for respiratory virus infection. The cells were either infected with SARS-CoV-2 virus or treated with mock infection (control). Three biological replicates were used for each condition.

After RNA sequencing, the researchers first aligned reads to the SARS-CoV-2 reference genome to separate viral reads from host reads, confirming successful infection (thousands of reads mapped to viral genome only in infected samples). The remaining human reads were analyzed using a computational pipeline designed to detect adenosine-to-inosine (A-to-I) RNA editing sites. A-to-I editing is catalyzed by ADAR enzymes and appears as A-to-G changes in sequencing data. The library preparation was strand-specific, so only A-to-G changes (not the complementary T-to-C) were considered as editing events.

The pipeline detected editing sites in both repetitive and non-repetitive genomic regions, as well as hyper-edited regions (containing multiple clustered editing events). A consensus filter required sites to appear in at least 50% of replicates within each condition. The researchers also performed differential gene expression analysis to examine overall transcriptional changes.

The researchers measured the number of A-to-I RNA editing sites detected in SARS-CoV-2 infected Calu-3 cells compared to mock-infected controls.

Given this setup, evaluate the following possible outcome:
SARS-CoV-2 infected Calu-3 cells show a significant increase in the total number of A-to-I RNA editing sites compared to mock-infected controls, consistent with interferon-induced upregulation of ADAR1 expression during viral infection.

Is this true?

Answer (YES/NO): NO